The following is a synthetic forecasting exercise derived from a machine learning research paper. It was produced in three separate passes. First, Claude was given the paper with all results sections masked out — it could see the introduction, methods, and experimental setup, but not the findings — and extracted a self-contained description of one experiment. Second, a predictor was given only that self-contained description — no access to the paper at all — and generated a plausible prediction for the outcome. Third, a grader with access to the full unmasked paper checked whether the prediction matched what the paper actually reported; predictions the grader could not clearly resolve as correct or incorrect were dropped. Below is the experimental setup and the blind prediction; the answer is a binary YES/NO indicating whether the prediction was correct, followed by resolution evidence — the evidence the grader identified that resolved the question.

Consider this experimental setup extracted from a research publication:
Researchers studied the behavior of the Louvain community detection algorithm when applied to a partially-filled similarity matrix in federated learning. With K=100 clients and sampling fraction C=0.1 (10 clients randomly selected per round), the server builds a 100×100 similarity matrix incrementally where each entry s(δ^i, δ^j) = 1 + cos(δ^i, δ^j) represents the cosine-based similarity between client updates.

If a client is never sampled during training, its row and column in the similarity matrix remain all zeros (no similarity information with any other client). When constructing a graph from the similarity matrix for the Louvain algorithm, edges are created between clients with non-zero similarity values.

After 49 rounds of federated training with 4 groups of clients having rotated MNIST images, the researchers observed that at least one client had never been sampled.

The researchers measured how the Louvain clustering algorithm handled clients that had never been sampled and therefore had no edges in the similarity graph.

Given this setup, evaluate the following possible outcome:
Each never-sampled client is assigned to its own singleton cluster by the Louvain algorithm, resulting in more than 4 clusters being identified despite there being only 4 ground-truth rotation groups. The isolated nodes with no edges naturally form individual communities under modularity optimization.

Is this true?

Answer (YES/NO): NO